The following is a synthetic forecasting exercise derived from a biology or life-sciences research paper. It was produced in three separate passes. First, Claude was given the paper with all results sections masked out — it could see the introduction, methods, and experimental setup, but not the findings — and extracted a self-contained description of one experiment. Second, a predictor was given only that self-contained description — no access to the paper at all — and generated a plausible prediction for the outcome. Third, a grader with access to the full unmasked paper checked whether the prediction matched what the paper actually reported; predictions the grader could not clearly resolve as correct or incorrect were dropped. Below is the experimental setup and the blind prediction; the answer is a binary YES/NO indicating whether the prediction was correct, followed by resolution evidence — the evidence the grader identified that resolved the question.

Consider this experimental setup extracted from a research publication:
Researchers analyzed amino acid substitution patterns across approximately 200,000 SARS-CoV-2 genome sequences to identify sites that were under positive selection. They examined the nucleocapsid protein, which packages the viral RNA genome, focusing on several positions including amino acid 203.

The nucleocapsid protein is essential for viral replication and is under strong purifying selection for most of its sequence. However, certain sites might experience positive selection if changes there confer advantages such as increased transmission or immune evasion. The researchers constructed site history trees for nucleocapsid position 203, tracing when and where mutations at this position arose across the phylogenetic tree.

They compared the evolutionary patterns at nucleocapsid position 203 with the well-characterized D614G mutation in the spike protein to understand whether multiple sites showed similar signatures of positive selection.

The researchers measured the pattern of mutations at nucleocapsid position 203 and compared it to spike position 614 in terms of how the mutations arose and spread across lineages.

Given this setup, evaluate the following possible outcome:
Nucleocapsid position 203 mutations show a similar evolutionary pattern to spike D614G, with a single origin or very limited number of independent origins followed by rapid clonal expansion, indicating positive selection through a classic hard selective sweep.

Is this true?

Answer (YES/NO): NO